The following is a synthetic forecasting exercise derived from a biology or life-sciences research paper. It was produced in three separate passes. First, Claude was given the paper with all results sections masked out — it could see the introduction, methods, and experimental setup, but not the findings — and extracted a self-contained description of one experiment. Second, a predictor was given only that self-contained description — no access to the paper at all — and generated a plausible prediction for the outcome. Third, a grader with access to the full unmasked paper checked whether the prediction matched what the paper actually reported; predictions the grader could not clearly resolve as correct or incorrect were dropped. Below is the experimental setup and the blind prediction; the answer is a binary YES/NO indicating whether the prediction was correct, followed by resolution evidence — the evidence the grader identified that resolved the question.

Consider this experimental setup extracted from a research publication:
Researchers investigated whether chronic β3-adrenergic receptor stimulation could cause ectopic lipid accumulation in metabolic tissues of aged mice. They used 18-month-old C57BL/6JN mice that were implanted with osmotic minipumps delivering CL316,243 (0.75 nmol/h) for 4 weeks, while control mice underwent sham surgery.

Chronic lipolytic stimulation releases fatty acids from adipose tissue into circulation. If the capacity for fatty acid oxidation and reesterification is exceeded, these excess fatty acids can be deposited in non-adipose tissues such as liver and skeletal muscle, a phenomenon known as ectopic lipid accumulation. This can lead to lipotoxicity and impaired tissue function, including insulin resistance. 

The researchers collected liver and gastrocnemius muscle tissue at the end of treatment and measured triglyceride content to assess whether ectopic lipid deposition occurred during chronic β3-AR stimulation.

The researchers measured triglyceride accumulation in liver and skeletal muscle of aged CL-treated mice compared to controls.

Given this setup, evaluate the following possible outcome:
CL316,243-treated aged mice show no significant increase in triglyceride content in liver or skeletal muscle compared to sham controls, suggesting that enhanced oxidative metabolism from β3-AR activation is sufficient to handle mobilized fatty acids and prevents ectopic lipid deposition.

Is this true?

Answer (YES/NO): YES